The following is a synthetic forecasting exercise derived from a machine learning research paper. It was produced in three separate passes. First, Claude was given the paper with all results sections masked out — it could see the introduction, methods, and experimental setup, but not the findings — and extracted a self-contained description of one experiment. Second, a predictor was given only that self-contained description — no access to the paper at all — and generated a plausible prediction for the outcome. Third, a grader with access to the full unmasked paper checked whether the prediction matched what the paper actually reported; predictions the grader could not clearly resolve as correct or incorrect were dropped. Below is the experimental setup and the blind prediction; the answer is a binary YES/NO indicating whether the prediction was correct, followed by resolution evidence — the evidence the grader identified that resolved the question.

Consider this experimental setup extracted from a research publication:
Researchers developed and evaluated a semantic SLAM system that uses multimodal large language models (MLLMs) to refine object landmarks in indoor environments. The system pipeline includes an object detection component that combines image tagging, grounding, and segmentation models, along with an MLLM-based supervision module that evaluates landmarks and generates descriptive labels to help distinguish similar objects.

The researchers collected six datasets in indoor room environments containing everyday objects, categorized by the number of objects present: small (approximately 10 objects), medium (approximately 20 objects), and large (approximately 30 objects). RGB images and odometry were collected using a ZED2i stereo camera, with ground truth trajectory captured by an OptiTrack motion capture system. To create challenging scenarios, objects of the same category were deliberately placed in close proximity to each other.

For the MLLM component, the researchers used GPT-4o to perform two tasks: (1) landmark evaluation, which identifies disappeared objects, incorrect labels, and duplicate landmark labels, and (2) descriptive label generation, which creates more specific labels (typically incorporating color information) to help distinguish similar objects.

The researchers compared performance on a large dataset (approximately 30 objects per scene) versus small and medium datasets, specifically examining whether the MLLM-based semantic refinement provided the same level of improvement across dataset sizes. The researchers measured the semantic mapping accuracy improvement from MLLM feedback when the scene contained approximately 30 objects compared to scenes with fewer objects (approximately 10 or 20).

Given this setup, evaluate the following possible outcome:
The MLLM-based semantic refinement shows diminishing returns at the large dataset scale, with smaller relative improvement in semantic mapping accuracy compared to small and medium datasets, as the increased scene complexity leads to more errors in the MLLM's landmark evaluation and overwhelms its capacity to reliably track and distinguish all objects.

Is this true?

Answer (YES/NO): NO